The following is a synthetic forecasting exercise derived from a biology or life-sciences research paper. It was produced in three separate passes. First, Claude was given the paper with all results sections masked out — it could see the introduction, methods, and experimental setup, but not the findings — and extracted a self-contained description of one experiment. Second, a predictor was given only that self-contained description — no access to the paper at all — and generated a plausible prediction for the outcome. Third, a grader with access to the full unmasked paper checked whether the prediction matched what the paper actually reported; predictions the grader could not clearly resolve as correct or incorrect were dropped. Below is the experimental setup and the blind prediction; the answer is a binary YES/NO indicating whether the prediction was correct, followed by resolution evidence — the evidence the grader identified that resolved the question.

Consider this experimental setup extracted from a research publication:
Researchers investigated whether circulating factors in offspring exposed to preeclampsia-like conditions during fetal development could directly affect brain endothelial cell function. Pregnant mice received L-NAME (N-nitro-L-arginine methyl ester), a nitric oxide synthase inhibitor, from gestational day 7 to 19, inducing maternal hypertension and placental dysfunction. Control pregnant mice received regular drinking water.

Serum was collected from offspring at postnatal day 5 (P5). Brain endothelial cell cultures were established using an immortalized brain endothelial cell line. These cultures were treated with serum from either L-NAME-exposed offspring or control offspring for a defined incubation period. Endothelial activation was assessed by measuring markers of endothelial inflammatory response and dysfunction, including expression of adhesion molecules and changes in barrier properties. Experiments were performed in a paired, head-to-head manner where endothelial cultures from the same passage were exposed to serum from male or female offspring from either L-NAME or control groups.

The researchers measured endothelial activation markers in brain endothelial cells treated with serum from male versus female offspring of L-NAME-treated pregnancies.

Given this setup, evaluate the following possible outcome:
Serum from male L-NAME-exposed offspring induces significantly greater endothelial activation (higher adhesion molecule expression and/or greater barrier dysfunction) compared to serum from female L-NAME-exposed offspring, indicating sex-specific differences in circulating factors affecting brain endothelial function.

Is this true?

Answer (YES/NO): YES